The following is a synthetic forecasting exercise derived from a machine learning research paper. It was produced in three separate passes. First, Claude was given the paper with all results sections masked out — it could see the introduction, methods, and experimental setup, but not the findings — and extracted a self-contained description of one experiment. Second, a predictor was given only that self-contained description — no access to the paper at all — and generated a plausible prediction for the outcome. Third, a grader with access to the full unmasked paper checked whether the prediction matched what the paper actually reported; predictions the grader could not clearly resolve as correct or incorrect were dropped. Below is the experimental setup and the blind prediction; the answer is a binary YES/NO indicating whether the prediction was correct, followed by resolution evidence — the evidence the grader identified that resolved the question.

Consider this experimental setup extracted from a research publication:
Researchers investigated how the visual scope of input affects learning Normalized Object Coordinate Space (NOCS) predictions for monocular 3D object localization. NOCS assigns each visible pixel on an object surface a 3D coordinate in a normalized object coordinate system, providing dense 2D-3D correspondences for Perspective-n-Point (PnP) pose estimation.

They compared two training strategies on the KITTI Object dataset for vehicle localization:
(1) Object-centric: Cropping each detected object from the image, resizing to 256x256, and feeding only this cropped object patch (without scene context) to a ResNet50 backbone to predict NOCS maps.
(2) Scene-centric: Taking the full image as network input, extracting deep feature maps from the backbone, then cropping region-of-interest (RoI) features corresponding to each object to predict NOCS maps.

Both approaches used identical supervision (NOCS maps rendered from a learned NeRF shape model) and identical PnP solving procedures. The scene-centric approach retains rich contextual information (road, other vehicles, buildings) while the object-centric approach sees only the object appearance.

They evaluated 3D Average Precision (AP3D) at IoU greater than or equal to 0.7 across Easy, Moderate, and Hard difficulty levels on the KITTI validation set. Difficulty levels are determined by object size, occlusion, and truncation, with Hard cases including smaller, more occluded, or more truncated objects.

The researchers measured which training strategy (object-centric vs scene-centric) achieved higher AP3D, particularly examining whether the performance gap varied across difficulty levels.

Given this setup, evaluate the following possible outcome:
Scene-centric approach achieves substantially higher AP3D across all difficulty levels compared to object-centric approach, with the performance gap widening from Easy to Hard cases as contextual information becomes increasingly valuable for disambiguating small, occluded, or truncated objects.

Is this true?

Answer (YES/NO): NO